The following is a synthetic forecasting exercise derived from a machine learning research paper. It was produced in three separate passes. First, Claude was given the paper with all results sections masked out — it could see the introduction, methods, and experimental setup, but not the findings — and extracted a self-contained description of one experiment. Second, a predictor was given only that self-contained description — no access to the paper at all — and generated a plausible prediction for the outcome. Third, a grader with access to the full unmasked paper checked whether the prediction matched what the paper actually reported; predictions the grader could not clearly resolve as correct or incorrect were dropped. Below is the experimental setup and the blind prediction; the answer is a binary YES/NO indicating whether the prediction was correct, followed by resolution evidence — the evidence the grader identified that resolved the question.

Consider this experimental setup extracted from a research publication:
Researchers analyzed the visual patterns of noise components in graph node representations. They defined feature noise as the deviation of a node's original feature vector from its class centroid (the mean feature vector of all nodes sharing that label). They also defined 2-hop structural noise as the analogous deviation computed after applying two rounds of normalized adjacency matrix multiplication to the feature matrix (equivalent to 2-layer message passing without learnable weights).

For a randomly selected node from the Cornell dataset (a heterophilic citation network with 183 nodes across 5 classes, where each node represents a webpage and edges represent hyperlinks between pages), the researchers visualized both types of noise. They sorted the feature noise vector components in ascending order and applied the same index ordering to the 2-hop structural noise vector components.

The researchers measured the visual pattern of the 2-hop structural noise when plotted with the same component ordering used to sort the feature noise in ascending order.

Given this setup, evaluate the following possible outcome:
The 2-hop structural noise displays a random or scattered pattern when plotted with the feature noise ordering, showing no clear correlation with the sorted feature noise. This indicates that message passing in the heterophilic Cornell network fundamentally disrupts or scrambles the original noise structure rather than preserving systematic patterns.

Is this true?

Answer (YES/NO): YES